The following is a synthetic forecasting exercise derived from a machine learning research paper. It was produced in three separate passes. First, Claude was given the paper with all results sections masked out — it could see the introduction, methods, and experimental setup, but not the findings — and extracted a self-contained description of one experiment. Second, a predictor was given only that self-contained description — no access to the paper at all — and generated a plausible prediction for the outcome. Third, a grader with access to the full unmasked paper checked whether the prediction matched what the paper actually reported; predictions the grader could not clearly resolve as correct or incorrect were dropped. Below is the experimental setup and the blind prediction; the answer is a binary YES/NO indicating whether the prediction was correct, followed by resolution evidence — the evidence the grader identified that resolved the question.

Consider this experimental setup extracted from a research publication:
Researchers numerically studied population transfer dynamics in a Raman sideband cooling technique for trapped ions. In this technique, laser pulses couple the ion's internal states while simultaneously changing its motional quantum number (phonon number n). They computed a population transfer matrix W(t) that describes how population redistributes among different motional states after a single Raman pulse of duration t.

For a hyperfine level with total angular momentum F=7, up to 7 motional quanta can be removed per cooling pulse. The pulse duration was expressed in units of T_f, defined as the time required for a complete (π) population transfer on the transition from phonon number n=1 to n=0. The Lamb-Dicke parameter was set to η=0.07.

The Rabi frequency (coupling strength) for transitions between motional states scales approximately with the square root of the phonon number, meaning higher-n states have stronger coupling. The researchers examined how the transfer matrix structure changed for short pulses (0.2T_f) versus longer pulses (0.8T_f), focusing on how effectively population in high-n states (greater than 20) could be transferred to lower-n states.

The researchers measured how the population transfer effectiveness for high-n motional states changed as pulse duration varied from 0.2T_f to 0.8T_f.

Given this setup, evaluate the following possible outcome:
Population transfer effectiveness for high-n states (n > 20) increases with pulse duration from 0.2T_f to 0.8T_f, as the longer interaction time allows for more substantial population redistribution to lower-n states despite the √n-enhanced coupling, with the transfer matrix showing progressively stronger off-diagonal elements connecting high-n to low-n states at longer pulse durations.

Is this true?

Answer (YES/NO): NO